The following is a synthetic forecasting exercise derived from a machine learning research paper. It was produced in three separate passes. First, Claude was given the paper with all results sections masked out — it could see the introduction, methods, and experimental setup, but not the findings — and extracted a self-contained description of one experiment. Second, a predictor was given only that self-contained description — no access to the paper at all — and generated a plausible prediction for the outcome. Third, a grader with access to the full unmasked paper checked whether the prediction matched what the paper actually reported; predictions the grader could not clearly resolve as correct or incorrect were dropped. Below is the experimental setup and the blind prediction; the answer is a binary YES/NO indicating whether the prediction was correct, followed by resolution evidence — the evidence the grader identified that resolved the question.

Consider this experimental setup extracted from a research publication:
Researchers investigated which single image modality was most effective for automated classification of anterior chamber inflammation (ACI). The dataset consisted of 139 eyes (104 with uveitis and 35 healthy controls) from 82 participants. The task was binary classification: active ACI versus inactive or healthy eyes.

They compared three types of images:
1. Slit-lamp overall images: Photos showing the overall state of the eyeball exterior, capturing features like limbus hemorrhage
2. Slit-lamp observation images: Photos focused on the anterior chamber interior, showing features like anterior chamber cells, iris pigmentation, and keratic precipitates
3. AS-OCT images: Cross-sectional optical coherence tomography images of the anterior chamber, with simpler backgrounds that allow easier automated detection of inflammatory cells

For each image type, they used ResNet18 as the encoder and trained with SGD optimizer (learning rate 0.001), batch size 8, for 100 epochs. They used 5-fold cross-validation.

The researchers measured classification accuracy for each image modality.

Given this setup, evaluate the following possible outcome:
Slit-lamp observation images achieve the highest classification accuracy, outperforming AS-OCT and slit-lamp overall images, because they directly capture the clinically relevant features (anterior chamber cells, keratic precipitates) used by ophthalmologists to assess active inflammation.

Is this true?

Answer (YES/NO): NO